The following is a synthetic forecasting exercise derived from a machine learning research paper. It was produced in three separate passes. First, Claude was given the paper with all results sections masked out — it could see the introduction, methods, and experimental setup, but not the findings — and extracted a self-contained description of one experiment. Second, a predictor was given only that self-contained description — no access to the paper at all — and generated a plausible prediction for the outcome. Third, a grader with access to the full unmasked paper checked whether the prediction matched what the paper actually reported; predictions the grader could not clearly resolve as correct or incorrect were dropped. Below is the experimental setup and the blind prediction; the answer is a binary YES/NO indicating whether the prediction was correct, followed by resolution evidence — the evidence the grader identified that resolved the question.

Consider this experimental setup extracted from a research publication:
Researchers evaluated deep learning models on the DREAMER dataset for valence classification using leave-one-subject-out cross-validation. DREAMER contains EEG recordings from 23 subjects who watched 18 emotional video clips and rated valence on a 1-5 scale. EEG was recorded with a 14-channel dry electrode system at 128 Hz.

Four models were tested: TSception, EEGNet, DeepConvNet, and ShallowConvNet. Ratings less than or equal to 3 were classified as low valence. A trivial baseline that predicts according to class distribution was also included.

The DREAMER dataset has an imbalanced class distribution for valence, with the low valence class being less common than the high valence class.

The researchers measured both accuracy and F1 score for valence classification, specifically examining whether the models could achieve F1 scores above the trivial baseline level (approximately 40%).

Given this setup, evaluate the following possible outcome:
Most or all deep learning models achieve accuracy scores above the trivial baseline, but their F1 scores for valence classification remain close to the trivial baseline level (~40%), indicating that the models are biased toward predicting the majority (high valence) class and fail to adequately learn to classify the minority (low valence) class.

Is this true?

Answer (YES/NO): NO